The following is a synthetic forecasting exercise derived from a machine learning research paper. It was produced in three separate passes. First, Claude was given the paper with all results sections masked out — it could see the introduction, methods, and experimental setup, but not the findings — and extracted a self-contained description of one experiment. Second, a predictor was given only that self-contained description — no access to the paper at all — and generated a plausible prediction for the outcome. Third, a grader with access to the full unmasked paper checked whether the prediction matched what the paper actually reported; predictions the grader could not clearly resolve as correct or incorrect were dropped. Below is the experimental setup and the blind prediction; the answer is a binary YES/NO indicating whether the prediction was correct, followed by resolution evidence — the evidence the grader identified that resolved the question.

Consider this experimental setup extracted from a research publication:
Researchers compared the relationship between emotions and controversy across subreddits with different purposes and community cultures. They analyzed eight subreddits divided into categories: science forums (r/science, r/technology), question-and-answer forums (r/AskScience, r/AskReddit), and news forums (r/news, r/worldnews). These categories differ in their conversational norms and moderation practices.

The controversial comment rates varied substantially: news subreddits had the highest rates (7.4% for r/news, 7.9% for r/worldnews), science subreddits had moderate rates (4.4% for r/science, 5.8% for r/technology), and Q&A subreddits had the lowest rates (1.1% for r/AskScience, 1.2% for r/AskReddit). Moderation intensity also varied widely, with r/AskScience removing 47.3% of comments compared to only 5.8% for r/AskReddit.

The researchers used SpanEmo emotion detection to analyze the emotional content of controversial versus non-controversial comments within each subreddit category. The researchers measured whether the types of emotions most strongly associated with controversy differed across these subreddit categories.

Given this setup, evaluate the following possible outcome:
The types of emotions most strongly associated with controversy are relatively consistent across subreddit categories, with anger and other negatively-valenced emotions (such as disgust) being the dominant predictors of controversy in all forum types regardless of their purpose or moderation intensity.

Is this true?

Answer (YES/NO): YES